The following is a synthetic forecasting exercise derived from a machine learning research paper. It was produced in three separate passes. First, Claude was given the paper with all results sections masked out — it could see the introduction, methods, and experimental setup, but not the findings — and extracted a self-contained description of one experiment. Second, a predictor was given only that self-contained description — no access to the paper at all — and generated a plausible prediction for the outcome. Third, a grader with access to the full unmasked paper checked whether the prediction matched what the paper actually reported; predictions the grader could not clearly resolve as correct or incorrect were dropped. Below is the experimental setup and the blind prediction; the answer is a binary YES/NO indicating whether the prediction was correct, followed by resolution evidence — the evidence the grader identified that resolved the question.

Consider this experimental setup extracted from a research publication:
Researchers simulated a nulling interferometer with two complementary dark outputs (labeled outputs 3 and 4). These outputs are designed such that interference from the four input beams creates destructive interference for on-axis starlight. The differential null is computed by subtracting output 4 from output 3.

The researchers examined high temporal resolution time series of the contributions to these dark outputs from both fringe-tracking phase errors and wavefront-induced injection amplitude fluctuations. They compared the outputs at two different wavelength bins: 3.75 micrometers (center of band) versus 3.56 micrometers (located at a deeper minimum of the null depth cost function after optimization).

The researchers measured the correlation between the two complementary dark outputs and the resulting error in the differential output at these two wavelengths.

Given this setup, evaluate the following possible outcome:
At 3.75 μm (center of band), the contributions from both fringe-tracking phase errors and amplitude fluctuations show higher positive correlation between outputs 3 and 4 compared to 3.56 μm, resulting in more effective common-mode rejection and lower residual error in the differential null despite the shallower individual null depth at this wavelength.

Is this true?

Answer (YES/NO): NO